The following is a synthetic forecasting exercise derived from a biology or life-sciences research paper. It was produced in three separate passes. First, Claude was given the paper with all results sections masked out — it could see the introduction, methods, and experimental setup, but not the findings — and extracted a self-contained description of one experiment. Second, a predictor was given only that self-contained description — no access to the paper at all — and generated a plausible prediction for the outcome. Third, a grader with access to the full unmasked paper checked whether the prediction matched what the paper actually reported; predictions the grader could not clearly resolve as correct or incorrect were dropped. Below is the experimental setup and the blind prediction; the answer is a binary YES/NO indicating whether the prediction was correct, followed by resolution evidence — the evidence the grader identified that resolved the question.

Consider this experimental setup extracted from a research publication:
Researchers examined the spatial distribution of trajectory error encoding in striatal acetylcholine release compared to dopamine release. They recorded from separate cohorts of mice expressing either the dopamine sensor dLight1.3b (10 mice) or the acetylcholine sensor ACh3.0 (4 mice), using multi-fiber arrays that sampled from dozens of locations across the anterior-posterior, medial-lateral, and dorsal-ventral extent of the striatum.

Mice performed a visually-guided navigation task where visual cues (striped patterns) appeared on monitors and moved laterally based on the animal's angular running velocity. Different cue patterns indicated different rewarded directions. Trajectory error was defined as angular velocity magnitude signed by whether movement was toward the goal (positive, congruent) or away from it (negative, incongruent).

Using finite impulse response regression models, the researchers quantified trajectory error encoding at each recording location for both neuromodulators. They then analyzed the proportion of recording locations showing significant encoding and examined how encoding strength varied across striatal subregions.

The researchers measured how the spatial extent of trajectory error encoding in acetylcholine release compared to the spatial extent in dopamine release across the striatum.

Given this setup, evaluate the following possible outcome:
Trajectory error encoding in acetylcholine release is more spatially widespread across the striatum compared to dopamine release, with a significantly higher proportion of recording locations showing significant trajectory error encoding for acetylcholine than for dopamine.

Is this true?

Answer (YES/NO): NO